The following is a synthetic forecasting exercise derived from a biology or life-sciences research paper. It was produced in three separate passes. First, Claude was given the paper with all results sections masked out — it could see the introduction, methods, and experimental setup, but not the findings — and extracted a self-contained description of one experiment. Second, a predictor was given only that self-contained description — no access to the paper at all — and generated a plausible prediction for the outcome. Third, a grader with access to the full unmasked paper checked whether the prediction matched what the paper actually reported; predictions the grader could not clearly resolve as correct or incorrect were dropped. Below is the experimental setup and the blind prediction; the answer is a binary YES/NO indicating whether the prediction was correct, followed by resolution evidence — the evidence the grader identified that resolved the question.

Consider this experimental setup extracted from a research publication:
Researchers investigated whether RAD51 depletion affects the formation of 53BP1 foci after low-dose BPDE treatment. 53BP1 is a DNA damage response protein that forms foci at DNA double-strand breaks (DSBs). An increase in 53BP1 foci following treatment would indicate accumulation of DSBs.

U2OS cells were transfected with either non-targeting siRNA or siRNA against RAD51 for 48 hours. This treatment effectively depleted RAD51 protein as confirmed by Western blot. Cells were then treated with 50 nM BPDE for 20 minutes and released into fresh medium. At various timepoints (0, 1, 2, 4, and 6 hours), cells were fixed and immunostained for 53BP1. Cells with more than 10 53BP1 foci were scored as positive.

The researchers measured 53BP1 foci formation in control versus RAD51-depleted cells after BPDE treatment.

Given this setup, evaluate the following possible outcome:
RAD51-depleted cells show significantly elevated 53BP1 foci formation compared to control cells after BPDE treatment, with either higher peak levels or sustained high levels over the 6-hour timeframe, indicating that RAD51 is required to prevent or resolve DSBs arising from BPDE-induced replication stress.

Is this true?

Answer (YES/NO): NO